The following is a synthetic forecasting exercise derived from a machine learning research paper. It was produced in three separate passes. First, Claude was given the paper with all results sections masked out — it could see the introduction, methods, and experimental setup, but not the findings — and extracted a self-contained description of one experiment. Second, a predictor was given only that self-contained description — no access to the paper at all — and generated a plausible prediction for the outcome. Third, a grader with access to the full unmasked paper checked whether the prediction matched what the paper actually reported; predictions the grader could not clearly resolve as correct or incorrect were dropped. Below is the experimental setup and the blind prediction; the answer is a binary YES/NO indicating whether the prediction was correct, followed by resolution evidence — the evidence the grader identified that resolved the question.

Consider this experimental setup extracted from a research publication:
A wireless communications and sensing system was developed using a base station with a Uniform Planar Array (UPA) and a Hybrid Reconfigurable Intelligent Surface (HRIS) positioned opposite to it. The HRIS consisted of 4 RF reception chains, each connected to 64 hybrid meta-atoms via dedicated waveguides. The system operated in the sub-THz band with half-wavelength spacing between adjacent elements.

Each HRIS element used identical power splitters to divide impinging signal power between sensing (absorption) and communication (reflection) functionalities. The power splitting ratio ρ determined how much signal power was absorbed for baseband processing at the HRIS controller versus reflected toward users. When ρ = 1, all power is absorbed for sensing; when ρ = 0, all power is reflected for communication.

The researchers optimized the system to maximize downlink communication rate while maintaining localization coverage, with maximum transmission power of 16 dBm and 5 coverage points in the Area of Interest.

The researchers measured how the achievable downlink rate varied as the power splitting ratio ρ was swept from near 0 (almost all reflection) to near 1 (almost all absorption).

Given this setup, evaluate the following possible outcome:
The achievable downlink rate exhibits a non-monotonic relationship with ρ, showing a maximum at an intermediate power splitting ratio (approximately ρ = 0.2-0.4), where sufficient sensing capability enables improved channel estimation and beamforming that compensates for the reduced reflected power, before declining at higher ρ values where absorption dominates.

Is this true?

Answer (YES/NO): NO